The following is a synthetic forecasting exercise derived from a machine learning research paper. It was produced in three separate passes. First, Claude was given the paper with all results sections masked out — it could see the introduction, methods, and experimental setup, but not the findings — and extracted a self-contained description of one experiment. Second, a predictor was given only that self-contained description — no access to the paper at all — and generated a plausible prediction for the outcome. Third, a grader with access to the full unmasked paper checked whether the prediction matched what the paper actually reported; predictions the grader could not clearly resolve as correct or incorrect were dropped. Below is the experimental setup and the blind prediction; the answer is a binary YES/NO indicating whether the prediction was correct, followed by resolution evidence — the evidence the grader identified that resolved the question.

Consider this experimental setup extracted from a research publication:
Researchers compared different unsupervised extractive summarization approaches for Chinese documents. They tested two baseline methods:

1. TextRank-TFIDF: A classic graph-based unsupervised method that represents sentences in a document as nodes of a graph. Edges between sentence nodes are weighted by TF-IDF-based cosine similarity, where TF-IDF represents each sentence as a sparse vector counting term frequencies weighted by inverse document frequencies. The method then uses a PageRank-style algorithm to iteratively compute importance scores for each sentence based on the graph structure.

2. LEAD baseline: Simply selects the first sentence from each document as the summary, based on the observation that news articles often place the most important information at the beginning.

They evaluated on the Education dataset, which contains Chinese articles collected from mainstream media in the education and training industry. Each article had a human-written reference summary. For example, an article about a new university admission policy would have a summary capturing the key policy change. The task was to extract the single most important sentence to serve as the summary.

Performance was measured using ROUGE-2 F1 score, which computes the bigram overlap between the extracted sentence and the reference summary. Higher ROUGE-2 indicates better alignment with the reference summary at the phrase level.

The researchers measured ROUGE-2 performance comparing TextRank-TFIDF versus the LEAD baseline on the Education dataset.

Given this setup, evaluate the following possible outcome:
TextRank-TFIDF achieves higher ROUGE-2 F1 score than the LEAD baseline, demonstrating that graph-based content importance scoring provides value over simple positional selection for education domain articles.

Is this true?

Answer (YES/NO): NO